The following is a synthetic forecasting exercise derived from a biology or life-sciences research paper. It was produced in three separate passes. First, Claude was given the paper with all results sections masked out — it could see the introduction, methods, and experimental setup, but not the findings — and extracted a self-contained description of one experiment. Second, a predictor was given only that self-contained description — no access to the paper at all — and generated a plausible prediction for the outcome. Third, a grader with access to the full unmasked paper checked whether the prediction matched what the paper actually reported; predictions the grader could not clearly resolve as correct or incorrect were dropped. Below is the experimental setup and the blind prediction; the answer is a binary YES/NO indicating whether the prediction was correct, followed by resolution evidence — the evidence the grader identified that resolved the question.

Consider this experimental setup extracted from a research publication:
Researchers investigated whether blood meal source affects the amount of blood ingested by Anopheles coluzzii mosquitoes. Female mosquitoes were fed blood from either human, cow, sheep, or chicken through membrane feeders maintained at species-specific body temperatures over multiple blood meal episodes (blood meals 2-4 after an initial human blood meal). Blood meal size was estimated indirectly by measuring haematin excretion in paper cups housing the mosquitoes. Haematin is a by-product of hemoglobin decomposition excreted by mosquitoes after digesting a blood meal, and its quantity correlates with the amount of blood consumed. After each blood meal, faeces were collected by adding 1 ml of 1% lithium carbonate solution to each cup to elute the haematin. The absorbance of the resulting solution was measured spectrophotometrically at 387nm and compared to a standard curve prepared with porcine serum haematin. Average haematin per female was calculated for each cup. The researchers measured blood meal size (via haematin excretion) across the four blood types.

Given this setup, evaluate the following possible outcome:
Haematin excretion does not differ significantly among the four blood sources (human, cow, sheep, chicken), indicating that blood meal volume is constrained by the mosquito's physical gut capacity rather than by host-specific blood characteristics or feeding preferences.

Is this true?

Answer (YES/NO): NO